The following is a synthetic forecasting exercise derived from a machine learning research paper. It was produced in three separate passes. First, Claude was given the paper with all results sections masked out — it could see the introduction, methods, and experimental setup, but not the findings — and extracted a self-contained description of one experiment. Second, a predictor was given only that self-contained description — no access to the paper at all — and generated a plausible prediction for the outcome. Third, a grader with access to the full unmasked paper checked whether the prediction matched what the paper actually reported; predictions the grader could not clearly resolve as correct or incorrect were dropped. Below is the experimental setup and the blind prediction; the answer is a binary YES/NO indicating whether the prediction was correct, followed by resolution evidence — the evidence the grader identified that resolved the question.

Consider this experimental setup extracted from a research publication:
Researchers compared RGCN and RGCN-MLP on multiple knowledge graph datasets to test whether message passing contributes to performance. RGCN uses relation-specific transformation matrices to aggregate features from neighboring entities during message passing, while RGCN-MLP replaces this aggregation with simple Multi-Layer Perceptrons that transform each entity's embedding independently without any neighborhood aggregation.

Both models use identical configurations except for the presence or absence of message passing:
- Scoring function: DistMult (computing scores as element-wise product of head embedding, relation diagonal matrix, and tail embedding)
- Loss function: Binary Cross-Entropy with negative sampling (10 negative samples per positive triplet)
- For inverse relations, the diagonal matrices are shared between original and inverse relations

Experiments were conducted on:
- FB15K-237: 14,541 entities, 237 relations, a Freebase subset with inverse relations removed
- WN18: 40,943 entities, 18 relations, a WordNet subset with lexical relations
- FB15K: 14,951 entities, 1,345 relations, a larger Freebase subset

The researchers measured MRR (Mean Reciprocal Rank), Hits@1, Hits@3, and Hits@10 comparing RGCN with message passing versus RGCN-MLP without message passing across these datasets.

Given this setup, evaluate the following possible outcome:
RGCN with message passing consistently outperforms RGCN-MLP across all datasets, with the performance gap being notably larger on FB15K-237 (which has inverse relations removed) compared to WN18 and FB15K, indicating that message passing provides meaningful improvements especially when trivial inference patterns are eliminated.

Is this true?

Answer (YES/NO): NO